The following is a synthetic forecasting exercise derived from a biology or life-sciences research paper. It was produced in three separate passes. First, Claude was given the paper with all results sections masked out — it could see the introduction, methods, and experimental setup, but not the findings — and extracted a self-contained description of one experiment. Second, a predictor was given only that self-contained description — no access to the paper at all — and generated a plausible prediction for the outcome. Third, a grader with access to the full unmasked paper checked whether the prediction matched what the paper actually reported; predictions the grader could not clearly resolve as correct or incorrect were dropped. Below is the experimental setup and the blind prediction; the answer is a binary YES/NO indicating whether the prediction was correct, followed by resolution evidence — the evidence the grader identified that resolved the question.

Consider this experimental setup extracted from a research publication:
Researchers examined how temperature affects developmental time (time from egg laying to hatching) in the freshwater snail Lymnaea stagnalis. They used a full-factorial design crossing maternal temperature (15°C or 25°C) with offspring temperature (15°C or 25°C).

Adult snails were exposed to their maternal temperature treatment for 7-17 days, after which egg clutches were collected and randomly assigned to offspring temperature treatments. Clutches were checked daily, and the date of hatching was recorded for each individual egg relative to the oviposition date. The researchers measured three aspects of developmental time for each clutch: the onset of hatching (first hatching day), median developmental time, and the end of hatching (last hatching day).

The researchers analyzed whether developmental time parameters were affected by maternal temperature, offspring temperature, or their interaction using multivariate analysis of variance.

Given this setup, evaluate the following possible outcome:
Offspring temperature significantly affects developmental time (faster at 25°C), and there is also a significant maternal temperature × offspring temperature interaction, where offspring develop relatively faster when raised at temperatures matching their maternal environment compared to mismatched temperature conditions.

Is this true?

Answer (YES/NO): NO